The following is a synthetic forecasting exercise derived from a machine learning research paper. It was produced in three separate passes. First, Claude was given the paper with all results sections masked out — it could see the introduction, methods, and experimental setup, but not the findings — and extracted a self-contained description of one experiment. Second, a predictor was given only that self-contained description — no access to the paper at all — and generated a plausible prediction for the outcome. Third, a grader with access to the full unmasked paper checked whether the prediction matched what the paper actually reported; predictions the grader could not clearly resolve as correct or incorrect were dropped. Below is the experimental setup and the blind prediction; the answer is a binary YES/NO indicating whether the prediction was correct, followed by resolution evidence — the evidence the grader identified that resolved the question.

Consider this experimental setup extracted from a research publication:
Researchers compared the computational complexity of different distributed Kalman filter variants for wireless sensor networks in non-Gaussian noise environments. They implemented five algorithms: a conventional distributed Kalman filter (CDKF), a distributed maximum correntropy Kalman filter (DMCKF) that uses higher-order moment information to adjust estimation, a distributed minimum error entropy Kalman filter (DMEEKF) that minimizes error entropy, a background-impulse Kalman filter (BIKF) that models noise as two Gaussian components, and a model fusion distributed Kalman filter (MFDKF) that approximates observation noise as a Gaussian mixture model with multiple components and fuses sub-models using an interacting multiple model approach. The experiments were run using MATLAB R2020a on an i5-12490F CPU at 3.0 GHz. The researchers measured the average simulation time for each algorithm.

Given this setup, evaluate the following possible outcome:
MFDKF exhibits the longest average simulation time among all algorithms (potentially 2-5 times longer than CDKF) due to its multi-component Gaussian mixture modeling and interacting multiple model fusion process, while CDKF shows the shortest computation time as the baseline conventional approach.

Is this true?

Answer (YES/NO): NO